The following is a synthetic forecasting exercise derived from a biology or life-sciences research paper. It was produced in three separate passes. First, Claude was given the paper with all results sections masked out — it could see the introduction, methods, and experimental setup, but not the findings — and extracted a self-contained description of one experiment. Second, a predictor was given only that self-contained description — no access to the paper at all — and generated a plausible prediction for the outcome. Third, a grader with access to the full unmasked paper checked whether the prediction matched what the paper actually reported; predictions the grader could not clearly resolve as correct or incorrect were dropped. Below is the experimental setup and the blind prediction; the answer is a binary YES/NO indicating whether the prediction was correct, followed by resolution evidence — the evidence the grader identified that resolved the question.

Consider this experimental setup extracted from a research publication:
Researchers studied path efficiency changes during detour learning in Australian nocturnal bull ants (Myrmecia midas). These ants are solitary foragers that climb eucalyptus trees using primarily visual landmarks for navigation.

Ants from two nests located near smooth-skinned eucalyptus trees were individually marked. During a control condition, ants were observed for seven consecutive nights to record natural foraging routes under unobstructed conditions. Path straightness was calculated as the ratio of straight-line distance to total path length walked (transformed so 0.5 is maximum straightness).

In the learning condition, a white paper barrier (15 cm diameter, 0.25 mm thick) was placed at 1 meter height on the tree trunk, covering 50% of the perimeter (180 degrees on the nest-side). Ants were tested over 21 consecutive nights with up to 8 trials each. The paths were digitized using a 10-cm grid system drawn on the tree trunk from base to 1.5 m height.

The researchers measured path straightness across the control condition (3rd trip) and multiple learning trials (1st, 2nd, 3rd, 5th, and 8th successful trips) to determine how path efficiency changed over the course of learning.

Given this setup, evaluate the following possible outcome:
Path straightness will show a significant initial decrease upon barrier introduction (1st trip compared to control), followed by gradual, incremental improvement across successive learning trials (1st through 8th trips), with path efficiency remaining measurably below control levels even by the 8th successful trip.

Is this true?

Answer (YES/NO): NO